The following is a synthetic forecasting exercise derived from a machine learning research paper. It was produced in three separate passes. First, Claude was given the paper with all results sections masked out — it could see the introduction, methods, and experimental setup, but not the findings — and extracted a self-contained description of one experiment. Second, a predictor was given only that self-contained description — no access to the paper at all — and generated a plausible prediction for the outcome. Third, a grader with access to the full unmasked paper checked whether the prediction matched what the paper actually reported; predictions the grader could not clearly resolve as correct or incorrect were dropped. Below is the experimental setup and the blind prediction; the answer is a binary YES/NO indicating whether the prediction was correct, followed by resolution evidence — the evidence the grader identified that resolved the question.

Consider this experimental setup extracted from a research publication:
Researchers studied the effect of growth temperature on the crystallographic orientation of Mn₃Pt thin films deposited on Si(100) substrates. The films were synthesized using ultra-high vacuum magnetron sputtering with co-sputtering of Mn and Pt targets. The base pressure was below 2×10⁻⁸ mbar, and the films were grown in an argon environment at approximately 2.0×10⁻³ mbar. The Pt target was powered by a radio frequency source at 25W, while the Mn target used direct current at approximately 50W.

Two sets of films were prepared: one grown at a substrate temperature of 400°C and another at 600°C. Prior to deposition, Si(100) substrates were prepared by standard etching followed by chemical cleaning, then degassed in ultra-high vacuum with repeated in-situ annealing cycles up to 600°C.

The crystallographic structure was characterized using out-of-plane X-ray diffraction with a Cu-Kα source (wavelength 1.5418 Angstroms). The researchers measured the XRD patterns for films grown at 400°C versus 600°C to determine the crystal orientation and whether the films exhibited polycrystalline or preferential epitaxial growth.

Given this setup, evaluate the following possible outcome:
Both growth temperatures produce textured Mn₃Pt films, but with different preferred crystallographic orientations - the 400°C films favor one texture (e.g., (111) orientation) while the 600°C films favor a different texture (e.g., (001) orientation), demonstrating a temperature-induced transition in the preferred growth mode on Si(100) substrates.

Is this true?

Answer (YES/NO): NO